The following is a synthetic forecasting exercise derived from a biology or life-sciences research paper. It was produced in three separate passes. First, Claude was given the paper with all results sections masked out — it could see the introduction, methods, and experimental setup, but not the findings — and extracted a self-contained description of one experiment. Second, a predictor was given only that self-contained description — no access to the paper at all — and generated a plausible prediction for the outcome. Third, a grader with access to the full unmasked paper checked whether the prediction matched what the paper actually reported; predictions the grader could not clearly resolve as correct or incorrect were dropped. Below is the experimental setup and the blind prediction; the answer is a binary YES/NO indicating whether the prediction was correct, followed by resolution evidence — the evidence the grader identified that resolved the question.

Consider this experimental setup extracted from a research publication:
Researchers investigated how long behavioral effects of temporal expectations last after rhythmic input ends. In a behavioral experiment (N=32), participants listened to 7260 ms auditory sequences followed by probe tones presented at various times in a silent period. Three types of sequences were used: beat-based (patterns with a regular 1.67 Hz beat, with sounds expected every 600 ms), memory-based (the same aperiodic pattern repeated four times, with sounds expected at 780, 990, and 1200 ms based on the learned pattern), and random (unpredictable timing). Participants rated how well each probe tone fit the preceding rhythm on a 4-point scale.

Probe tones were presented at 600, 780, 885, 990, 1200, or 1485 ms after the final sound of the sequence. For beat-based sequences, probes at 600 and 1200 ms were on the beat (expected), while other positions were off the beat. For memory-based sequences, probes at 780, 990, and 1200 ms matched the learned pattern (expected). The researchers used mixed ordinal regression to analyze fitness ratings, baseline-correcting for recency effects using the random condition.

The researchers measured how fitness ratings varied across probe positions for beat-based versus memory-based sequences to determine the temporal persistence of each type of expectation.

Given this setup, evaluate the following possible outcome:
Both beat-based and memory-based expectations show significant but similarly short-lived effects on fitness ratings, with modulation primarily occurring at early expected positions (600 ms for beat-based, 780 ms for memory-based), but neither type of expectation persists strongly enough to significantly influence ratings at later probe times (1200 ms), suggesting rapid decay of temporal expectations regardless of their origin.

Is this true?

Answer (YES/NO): NO